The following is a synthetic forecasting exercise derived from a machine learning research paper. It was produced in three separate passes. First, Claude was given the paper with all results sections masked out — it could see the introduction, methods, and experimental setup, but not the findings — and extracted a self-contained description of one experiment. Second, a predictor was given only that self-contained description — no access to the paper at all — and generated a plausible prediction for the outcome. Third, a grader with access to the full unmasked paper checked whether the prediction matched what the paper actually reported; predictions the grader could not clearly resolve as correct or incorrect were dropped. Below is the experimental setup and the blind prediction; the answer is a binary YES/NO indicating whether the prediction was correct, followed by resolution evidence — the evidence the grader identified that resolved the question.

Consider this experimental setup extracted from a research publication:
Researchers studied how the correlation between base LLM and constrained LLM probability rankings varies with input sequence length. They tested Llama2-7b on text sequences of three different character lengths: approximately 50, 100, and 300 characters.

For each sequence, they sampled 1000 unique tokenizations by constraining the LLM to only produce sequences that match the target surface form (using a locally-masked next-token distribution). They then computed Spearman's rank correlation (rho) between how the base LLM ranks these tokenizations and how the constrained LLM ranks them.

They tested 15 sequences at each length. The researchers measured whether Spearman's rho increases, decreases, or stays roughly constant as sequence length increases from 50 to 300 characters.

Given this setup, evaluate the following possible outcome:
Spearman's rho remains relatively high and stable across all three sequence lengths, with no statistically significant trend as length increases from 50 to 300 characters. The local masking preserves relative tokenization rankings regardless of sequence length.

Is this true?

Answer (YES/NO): NO